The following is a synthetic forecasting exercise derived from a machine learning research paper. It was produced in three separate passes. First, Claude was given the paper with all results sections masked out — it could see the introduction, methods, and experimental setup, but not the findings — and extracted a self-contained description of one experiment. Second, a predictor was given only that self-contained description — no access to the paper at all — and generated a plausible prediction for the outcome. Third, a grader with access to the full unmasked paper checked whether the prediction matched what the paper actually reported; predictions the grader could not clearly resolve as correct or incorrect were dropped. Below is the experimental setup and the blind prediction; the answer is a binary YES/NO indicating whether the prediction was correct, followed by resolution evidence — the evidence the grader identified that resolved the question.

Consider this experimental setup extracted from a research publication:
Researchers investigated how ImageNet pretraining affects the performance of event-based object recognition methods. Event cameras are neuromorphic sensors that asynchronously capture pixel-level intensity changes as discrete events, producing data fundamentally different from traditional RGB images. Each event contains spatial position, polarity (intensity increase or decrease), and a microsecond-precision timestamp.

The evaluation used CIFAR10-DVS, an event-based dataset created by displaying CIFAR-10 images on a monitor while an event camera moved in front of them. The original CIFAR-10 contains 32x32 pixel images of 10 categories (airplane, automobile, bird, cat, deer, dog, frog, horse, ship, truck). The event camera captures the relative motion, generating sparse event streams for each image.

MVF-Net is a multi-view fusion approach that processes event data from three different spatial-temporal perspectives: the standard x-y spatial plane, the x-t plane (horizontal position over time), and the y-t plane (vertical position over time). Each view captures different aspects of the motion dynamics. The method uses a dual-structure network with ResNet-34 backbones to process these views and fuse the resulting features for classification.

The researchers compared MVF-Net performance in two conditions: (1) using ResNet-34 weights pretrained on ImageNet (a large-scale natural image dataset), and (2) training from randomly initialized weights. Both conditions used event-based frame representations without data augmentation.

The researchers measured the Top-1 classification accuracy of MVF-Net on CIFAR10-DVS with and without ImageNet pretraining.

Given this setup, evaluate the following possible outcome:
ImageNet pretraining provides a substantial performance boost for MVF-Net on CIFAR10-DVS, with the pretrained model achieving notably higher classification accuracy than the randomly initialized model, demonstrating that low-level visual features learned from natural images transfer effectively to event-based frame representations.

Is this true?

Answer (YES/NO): YES